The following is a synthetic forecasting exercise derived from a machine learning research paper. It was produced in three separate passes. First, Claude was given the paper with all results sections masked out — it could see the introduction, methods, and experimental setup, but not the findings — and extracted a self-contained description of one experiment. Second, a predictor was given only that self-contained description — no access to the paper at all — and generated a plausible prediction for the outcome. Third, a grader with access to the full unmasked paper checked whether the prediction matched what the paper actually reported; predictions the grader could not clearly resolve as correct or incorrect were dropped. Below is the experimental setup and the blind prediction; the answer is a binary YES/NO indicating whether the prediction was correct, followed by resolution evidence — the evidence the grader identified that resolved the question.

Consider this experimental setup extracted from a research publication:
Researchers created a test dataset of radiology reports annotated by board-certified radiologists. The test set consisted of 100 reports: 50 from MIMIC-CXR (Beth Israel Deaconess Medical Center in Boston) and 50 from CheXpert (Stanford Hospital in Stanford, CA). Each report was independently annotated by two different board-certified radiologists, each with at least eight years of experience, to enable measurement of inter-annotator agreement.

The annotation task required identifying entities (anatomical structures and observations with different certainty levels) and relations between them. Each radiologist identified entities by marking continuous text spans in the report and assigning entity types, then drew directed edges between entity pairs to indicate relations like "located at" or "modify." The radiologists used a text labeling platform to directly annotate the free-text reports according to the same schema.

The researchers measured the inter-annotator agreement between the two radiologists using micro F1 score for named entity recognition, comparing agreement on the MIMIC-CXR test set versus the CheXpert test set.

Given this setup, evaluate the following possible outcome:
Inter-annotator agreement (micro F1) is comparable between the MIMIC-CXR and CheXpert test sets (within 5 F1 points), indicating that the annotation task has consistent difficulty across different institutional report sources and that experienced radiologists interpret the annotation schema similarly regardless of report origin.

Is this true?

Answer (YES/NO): NO